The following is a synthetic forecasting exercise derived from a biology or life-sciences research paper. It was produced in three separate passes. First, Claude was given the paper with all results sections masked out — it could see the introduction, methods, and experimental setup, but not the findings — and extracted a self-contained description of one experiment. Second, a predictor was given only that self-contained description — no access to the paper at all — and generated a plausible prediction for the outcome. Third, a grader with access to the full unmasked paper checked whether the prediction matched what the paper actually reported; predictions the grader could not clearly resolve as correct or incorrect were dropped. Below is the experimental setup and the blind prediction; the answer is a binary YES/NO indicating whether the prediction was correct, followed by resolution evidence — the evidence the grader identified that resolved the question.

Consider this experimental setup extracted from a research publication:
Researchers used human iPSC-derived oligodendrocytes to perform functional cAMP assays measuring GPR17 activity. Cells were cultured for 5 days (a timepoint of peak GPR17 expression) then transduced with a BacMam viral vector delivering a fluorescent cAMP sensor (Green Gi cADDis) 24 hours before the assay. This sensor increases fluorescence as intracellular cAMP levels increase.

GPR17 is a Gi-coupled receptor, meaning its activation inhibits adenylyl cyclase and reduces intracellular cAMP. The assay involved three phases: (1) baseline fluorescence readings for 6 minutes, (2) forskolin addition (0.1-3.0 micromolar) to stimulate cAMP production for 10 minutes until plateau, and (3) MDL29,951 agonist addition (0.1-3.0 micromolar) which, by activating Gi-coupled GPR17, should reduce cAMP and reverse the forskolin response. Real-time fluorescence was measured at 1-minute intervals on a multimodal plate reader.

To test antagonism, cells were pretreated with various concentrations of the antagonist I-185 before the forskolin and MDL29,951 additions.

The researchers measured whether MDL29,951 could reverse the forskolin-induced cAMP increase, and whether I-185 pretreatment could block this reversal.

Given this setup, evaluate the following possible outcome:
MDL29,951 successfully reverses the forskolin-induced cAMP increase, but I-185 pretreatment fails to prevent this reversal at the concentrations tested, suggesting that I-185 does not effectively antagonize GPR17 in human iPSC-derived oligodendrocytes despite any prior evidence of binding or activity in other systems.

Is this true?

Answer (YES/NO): NO